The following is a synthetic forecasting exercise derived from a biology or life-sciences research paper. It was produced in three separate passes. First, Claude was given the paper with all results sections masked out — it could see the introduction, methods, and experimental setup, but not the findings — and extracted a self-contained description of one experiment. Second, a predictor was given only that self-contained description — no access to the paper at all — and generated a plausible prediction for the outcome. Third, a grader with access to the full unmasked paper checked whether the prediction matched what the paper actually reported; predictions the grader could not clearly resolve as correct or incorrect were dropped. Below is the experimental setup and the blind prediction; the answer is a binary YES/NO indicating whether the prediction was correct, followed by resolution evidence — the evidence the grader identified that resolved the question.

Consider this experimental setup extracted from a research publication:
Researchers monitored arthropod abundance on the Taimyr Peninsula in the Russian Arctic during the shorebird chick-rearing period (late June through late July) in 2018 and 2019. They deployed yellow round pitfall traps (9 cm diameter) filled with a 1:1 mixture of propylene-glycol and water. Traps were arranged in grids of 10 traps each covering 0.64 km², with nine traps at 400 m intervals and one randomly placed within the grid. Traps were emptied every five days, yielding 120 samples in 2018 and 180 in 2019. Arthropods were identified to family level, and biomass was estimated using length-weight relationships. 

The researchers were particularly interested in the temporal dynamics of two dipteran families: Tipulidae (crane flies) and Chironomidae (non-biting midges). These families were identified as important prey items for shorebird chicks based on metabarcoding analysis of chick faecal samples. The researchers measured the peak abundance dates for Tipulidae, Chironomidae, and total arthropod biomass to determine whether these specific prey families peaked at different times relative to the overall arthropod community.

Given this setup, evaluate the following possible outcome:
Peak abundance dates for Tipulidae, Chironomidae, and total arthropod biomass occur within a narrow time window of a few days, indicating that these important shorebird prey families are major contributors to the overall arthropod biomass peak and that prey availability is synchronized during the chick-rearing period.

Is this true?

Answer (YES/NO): NO